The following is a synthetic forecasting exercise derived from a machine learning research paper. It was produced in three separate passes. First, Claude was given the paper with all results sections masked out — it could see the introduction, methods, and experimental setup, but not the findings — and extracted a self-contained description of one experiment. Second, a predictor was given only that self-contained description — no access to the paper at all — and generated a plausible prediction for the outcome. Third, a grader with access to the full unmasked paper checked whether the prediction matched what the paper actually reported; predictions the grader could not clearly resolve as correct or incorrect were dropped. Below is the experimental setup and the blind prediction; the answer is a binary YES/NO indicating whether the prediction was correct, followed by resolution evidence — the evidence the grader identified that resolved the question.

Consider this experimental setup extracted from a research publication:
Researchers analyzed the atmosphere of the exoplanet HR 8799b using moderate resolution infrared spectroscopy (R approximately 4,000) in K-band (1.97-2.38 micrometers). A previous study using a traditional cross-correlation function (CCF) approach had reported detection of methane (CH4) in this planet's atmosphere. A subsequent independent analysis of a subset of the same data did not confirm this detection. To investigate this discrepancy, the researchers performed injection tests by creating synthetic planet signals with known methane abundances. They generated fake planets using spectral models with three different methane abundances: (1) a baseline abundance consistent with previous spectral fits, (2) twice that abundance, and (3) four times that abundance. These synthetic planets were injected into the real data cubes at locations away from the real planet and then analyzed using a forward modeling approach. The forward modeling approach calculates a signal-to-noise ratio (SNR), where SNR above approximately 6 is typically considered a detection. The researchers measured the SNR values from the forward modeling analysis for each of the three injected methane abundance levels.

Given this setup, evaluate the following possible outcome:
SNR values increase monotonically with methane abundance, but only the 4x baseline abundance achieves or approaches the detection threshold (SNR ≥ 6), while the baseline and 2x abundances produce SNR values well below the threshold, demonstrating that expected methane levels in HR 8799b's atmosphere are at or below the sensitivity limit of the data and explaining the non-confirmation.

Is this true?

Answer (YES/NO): NO